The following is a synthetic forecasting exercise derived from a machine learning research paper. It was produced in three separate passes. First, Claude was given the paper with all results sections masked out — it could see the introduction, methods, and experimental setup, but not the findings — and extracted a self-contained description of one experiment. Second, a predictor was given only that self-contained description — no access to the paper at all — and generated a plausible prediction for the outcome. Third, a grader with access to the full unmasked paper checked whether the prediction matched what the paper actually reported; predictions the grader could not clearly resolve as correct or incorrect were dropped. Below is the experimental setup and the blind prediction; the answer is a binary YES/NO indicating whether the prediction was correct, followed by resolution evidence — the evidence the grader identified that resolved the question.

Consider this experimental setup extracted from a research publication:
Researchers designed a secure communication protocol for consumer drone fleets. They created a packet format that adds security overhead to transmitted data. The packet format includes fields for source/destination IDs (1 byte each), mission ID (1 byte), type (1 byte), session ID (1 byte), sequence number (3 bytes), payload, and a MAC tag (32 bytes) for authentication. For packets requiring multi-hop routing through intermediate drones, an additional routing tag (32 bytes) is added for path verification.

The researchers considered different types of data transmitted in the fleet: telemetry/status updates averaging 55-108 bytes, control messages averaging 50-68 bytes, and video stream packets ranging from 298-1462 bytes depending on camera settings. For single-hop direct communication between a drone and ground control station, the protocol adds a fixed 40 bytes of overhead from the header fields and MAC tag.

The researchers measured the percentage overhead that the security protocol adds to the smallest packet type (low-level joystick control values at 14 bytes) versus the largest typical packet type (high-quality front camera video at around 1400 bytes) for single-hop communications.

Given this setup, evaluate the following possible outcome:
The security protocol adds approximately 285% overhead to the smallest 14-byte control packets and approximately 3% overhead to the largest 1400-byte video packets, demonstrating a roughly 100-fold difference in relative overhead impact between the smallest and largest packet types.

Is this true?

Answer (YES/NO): YES